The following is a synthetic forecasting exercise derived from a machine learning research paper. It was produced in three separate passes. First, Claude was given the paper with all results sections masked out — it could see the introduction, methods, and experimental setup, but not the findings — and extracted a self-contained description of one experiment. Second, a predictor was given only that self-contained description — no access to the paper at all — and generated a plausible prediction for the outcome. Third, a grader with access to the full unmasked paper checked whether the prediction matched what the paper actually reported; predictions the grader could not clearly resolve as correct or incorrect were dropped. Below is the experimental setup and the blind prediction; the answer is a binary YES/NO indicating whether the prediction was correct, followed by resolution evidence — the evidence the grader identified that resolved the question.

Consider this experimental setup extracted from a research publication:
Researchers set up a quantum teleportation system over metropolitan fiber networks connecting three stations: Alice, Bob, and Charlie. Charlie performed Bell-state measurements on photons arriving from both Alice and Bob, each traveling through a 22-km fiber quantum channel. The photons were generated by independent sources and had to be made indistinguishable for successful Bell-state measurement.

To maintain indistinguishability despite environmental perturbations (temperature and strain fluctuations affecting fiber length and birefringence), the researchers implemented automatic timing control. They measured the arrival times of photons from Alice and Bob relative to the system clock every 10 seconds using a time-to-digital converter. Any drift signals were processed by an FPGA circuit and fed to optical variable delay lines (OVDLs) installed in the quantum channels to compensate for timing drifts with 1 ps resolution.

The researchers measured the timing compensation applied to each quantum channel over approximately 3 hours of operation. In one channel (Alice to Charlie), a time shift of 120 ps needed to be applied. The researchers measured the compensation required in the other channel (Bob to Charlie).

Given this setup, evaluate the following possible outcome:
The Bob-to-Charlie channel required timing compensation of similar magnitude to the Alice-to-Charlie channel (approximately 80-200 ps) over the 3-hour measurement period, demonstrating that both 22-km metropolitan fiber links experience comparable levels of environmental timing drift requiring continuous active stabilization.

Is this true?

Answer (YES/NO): NO